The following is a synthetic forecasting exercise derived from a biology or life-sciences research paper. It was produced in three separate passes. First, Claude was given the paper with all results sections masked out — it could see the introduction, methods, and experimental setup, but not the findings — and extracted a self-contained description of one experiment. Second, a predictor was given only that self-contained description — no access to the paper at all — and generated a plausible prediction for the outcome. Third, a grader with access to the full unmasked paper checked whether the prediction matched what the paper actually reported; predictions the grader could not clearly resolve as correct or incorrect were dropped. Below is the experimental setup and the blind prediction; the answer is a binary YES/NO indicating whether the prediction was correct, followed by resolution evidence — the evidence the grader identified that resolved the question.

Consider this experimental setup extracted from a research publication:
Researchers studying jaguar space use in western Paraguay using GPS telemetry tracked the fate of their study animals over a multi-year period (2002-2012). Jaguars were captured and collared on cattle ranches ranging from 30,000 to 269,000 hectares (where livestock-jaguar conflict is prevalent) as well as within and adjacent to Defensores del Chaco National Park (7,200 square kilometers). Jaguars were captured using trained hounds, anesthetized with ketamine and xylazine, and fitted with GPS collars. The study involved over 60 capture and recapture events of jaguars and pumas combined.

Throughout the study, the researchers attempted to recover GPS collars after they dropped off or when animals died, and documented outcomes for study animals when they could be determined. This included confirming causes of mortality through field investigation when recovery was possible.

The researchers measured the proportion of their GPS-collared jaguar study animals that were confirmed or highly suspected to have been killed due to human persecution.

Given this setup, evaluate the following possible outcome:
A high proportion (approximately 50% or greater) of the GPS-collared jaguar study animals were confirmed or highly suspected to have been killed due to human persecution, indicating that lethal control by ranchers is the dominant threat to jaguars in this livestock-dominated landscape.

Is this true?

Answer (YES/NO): YES